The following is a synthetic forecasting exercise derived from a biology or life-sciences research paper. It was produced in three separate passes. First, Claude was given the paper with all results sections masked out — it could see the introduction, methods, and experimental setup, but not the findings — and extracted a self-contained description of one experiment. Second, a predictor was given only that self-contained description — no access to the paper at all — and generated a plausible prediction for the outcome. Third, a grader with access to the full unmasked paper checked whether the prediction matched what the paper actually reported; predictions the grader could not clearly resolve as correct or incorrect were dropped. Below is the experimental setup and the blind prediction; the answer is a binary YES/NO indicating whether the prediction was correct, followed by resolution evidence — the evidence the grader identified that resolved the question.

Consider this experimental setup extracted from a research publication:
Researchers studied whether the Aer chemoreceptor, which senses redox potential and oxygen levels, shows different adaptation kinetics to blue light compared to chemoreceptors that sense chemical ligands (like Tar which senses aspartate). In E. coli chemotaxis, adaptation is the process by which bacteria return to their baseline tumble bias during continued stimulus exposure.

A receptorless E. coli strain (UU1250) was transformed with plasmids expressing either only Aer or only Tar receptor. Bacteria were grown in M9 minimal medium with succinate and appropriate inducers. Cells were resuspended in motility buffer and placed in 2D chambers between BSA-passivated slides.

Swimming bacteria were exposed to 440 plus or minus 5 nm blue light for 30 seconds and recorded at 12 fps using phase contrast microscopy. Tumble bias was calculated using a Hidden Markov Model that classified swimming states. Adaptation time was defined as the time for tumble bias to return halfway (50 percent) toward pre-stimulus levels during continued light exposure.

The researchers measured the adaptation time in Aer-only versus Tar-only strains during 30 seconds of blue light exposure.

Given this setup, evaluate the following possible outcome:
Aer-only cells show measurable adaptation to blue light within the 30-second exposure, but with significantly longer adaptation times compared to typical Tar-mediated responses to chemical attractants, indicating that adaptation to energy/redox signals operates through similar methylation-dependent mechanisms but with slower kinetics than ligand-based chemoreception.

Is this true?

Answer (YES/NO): NO